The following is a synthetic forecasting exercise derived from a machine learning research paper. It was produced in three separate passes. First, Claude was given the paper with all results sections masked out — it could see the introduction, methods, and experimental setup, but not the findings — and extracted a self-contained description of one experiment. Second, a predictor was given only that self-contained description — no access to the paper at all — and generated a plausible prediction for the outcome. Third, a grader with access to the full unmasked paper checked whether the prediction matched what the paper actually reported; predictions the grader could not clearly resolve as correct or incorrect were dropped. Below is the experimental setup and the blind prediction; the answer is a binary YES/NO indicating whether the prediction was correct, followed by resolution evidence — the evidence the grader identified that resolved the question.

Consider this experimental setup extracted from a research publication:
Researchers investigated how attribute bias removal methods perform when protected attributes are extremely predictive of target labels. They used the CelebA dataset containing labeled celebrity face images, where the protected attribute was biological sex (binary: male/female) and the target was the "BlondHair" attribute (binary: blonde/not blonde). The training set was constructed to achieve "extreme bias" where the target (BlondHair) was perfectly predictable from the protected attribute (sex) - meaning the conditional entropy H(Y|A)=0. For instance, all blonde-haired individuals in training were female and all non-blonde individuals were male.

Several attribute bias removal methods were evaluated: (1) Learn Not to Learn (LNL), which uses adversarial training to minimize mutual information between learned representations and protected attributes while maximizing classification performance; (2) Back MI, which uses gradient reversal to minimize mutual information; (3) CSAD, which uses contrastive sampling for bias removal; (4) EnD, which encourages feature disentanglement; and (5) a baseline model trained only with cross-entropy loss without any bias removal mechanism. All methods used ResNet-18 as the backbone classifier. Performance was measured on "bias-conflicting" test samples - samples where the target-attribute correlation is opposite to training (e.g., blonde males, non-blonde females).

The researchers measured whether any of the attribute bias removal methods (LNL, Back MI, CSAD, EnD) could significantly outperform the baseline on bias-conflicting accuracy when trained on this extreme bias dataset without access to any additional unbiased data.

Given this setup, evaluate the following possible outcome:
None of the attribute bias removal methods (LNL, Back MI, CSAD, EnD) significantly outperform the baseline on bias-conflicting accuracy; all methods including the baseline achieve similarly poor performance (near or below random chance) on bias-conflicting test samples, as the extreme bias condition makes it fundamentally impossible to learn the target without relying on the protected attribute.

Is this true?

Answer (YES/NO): NO